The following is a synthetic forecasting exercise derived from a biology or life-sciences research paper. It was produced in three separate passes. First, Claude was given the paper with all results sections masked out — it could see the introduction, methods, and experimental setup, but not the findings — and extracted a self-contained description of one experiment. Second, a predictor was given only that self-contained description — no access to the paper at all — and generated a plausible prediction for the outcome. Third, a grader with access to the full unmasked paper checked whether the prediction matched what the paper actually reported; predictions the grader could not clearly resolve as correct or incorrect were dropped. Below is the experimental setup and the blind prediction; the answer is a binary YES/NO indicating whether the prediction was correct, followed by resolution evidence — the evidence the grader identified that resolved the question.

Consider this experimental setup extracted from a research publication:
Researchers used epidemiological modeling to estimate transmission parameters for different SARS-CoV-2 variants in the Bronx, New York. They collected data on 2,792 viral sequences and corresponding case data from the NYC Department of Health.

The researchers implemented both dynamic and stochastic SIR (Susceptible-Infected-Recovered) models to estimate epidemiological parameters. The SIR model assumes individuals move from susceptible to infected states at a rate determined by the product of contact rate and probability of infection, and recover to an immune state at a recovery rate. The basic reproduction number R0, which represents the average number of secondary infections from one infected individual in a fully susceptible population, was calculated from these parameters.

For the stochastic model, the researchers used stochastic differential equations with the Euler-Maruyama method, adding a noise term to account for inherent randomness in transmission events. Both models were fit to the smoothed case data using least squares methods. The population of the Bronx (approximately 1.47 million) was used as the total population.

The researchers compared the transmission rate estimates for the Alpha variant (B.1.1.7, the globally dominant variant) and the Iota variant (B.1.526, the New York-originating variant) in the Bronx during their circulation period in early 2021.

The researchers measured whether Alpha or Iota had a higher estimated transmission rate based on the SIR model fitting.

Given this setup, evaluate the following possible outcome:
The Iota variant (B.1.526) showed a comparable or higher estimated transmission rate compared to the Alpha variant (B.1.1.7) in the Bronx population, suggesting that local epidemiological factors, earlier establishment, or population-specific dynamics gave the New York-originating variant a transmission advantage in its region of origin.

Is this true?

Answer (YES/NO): YES